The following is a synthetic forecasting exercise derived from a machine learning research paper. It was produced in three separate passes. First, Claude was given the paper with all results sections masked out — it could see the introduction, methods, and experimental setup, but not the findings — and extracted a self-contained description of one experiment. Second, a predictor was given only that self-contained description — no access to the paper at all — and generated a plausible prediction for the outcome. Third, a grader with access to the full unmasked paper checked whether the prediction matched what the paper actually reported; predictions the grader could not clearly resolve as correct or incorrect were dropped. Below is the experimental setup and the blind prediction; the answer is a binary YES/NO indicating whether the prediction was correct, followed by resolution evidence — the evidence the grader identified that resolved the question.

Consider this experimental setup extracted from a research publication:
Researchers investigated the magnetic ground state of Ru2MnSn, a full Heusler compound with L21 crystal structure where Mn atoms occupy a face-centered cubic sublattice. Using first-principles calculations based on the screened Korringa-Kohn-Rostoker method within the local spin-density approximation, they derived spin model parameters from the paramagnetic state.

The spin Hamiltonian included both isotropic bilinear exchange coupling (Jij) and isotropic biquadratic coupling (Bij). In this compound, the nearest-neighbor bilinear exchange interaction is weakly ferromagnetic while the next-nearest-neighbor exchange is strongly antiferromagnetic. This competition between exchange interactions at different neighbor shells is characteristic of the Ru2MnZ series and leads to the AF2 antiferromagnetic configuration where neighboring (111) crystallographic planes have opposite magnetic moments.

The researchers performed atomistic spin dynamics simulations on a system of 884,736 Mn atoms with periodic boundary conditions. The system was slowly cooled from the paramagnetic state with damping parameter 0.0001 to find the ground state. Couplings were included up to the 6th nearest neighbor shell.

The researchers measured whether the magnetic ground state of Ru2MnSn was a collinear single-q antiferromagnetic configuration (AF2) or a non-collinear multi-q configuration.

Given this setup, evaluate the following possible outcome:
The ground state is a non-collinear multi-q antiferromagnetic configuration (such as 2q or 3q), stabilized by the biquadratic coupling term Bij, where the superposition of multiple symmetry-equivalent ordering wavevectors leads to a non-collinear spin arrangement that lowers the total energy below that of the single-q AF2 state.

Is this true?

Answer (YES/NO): NO